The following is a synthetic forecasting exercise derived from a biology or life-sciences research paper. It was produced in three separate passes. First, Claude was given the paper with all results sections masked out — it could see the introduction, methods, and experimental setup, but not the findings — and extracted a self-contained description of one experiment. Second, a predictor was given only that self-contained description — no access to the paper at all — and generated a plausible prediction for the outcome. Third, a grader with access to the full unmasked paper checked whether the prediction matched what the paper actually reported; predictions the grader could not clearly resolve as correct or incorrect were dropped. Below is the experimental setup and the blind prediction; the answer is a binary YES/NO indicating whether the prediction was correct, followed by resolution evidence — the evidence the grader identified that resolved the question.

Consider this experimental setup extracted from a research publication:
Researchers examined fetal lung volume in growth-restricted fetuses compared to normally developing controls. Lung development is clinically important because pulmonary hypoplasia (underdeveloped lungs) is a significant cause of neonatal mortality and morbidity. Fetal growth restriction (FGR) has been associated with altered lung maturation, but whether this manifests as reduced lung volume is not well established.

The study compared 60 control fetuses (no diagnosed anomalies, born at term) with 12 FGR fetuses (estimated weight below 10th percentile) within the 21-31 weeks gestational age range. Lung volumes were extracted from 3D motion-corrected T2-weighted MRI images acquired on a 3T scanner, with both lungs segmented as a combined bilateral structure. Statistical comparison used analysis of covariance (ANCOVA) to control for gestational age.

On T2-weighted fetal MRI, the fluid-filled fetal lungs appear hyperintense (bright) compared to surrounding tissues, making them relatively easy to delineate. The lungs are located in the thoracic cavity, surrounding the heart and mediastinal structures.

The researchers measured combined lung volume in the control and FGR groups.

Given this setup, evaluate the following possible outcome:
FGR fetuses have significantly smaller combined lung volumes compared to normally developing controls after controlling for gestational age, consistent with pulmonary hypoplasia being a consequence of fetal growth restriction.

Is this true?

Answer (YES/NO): YES